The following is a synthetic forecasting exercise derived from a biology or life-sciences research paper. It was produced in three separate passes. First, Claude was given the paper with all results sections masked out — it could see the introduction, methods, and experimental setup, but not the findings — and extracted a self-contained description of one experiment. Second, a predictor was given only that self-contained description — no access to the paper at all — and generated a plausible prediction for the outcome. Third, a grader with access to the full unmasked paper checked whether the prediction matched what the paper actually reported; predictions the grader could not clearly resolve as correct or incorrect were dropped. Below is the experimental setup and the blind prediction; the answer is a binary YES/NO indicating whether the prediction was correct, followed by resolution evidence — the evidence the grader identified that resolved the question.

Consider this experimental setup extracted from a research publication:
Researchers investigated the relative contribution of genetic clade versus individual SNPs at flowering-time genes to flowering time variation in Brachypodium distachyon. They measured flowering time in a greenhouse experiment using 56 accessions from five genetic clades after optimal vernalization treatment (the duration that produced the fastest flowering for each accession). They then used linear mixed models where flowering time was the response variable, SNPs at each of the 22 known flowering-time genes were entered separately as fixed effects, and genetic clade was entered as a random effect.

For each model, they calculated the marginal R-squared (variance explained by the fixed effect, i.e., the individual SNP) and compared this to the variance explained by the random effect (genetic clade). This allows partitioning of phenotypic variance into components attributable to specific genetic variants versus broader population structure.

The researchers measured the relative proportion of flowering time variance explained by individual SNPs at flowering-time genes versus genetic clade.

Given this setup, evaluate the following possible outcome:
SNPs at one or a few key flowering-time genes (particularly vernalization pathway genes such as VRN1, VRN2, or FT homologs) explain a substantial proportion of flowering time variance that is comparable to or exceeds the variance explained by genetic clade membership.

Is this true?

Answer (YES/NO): YES